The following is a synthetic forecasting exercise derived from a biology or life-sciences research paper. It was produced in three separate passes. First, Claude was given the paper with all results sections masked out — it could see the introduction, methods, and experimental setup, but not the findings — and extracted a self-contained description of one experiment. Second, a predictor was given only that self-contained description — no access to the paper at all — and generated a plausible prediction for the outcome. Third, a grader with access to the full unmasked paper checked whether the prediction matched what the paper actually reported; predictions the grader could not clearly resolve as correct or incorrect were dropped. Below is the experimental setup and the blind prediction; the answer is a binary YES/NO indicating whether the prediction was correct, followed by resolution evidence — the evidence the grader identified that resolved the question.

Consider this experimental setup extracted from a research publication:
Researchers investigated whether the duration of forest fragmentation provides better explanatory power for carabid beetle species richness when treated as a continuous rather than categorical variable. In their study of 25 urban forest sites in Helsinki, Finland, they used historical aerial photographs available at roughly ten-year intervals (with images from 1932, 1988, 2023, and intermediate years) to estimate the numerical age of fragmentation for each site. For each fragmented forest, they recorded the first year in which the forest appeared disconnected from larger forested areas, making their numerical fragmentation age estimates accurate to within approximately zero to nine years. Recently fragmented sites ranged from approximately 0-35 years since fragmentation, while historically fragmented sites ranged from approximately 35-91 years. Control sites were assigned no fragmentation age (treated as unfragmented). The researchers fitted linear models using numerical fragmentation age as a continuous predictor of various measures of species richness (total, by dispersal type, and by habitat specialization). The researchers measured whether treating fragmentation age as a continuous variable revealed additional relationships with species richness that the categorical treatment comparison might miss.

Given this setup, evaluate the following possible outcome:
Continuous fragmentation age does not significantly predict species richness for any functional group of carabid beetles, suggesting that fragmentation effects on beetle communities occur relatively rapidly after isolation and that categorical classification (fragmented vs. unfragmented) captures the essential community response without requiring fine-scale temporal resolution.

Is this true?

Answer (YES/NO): NO